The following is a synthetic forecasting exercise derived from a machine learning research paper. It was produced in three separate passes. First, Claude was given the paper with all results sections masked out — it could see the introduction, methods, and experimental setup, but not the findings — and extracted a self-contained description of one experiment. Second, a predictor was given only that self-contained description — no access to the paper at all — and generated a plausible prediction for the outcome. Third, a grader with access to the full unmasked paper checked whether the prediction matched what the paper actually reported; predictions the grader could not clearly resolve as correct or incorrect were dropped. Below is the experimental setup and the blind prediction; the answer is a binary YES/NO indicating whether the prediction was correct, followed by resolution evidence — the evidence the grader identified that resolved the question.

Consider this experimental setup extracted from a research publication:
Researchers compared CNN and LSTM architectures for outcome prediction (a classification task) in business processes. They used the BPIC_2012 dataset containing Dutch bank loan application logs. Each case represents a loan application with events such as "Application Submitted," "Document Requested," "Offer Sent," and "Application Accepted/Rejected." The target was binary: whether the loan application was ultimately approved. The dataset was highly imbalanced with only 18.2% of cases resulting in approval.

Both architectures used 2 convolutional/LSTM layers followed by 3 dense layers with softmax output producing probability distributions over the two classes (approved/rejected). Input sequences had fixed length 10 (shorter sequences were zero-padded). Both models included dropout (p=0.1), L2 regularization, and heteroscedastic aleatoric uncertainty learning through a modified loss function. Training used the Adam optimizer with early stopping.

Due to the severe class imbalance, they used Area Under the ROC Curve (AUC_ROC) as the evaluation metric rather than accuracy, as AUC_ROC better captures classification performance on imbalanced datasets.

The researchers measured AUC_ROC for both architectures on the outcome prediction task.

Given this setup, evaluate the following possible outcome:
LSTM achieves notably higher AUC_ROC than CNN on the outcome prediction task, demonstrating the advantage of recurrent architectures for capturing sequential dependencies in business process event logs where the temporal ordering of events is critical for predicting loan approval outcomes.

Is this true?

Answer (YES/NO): NO